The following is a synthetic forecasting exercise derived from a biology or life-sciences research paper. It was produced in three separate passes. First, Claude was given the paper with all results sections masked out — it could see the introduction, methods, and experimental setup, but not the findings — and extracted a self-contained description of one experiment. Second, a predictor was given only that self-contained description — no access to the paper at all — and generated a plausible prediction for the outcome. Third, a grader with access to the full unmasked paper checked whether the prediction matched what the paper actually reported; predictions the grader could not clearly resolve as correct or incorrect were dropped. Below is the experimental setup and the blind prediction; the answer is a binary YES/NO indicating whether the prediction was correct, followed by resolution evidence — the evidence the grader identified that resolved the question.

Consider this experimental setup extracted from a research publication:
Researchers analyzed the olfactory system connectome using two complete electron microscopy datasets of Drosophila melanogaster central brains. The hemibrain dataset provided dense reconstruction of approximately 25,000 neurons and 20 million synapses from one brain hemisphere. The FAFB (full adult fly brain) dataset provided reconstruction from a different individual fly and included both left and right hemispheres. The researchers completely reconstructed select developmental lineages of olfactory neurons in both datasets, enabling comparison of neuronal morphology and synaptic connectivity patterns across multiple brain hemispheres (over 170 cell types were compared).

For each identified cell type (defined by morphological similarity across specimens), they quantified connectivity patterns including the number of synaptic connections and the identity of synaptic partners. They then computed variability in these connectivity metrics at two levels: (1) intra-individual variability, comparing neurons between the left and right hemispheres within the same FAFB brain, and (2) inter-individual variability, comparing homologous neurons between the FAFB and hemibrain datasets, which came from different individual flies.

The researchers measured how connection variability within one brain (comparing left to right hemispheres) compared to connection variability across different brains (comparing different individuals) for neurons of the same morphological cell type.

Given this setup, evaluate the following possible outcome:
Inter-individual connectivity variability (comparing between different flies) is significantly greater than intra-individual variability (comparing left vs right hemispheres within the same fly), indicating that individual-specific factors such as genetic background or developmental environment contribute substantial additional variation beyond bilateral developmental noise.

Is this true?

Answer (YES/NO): NO